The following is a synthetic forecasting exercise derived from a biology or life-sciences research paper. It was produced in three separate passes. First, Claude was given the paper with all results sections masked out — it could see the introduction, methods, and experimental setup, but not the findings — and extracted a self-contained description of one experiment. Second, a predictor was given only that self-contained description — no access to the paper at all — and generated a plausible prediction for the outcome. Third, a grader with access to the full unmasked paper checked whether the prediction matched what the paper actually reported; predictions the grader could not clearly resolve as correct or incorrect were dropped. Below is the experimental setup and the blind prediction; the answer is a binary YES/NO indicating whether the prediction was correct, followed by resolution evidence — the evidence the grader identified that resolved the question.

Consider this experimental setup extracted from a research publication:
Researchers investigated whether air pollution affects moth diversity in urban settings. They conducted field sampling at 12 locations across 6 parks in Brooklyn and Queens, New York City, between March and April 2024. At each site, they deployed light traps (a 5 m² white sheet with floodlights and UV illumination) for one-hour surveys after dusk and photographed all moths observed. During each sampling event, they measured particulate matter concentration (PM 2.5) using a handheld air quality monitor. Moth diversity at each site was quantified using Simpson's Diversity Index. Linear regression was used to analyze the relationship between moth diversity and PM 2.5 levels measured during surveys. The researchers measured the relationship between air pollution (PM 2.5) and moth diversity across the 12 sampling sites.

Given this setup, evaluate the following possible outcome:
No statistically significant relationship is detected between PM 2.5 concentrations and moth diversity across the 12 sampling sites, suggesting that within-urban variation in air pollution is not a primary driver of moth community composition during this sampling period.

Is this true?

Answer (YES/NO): YES